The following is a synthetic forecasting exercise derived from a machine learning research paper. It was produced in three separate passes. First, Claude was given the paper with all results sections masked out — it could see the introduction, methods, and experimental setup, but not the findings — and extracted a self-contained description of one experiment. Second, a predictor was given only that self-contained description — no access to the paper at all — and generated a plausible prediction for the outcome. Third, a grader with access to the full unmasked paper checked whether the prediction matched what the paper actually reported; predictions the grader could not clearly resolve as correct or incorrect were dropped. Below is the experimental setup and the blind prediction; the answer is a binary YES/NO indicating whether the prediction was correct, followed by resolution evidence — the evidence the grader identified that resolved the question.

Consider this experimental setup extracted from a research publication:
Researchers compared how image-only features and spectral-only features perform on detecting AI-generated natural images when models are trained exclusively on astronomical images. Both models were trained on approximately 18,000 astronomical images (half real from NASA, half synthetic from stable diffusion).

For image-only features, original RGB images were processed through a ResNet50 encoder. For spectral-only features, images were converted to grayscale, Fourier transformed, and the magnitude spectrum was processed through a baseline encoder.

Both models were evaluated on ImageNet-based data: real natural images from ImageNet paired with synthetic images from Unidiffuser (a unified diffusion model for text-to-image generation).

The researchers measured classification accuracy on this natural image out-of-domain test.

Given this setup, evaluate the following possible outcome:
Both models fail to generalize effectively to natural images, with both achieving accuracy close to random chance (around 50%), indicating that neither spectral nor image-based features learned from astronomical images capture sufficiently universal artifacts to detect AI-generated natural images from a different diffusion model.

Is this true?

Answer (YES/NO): NO